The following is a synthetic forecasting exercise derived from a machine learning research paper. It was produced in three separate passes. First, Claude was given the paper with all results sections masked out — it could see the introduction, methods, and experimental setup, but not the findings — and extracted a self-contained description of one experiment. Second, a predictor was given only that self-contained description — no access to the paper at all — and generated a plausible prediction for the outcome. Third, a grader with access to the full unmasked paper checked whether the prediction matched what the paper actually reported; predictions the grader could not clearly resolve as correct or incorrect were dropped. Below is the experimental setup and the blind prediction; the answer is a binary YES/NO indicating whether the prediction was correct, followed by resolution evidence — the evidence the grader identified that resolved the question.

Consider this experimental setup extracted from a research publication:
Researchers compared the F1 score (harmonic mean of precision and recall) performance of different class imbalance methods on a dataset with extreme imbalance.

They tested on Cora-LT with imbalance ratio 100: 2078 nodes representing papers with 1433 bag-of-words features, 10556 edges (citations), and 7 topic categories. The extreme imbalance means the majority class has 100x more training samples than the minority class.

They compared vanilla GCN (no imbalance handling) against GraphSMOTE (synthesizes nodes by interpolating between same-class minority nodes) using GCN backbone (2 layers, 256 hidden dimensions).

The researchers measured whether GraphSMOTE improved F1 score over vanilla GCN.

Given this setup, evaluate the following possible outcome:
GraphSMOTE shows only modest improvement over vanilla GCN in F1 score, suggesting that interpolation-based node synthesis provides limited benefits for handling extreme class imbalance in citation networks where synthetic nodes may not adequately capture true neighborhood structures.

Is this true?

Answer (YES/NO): NO